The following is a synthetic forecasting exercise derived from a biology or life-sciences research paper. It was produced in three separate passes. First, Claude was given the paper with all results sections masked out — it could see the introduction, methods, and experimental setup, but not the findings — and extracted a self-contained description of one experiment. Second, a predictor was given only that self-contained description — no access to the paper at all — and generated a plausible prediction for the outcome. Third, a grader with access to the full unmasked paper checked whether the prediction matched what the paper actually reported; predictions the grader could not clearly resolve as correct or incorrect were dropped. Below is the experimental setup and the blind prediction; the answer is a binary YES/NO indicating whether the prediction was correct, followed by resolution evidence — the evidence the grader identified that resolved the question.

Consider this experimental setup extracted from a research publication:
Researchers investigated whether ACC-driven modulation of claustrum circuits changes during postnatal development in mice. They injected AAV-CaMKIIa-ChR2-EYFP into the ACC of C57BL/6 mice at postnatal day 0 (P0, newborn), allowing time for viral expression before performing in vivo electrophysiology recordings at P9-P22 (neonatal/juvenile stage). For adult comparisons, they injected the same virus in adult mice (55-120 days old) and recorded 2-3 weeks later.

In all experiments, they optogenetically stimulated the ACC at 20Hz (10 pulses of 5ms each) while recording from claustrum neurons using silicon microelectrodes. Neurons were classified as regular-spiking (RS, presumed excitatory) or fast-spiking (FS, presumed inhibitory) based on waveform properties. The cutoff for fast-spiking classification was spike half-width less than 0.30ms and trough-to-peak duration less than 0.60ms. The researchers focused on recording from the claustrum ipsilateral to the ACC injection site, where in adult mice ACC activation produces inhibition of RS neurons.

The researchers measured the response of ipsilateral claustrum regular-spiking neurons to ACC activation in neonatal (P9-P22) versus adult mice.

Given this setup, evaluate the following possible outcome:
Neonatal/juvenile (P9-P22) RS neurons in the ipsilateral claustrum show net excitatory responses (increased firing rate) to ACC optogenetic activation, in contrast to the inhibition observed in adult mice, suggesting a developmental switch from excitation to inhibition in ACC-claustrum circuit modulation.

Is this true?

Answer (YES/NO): YES